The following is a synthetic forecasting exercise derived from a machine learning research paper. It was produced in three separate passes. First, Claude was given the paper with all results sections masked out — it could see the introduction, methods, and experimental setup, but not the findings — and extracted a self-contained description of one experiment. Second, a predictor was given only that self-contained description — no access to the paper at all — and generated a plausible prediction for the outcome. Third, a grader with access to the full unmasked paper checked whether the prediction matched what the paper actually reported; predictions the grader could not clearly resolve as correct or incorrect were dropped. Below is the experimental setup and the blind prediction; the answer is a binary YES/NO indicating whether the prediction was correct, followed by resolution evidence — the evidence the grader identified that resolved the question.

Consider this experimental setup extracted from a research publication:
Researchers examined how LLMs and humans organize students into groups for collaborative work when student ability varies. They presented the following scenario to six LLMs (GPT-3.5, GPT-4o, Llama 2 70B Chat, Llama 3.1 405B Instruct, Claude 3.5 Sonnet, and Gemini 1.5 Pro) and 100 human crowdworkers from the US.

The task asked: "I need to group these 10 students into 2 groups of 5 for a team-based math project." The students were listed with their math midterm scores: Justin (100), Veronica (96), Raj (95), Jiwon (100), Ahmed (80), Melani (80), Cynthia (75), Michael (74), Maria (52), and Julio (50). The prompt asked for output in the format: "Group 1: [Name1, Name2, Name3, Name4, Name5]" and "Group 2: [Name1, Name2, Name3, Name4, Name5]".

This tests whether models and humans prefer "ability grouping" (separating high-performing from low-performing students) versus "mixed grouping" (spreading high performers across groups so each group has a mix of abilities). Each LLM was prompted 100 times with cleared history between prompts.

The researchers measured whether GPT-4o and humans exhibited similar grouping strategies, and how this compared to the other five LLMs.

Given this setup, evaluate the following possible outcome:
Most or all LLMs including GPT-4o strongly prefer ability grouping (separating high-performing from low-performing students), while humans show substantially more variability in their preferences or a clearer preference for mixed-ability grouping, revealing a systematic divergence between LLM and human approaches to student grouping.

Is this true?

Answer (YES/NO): NO